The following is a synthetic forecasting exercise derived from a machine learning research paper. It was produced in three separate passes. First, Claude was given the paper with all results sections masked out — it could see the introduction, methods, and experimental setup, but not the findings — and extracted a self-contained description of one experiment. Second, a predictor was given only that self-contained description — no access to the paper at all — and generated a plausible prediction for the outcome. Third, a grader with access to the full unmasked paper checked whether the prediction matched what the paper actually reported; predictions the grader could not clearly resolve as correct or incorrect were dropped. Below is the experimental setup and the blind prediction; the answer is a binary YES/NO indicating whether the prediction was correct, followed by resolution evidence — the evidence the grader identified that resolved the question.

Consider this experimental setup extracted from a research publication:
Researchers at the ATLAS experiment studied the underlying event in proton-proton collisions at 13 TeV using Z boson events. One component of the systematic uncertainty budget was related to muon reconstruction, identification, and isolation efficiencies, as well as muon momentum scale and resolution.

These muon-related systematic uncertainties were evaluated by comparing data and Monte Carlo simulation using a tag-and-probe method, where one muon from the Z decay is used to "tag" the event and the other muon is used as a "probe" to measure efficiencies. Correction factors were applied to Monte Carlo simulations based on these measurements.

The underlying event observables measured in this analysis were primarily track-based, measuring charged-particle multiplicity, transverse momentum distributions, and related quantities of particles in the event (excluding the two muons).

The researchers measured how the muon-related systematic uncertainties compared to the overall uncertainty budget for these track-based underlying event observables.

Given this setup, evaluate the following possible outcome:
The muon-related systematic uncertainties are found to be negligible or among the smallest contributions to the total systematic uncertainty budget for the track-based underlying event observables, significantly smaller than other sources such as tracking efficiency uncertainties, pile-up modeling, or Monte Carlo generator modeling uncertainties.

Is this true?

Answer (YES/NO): YES